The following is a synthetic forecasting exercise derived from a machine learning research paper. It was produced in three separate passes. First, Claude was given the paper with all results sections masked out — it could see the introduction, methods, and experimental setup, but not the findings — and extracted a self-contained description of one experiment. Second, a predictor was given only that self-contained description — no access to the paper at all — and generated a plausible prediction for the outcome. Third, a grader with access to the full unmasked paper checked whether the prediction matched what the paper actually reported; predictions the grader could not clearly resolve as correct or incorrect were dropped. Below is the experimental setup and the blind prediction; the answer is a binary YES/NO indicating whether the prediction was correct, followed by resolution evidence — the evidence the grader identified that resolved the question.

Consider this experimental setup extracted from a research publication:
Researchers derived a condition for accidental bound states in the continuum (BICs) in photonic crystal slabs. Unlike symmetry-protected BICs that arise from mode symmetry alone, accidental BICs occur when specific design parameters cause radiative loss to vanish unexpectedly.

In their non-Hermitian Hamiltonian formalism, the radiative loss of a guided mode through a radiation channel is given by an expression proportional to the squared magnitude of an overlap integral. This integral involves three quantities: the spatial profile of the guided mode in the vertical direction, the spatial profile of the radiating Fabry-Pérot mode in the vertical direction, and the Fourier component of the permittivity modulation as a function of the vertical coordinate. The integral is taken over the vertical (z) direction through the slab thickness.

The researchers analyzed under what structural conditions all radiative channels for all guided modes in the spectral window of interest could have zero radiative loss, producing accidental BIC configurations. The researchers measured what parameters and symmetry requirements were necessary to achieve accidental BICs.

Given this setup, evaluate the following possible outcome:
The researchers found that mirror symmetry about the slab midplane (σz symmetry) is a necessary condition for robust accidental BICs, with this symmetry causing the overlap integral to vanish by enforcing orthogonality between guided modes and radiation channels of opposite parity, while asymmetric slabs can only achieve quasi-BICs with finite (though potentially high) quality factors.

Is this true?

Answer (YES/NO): NO